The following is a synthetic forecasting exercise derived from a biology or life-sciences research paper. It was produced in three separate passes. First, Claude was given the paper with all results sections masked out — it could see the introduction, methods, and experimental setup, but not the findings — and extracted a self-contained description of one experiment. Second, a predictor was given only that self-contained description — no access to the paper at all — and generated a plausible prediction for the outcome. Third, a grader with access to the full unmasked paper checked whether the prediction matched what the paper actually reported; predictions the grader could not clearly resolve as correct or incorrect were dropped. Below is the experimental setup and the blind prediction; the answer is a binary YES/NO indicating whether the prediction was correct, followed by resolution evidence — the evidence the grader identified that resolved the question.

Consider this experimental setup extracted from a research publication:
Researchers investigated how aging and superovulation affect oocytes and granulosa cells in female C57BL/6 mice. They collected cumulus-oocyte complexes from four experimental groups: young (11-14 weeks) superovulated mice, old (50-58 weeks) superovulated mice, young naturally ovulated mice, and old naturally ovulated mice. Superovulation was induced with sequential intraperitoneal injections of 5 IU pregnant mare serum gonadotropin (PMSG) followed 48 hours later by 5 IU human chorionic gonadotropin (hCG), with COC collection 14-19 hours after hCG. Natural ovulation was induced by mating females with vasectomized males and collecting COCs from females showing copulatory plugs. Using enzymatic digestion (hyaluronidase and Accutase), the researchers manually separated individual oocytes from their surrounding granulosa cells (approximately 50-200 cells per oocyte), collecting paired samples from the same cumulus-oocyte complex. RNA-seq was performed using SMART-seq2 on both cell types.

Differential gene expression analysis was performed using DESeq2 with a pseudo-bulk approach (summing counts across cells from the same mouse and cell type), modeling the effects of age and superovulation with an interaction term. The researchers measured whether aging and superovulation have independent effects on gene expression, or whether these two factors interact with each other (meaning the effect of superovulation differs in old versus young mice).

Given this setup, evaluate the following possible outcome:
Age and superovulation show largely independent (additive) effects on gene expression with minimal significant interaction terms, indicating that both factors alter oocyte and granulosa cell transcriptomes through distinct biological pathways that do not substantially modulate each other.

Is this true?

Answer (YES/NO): NO